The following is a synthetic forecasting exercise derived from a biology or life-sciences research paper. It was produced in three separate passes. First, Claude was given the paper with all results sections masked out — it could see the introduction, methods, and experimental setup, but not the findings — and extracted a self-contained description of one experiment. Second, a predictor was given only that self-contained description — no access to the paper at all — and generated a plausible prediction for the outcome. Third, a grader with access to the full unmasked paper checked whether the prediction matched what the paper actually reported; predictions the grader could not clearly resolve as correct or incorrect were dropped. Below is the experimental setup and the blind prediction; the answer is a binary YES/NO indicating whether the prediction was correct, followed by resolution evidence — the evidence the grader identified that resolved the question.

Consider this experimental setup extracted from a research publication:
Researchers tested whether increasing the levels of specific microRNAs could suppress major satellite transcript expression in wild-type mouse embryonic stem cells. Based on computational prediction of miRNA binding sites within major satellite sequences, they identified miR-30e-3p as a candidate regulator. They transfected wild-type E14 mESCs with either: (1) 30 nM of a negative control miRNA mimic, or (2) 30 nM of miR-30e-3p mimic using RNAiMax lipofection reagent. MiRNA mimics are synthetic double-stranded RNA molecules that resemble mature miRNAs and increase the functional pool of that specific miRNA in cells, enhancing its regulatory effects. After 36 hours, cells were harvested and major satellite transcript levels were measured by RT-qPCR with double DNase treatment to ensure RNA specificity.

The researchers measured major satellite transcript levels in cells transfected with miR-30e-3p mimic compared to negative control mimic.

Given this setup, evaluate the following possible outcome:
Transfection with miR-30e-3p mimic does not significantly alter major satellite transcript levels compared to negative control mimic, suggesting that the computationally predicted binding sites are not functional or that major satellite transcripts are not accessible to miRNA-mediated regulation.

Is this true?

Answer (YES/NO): NO